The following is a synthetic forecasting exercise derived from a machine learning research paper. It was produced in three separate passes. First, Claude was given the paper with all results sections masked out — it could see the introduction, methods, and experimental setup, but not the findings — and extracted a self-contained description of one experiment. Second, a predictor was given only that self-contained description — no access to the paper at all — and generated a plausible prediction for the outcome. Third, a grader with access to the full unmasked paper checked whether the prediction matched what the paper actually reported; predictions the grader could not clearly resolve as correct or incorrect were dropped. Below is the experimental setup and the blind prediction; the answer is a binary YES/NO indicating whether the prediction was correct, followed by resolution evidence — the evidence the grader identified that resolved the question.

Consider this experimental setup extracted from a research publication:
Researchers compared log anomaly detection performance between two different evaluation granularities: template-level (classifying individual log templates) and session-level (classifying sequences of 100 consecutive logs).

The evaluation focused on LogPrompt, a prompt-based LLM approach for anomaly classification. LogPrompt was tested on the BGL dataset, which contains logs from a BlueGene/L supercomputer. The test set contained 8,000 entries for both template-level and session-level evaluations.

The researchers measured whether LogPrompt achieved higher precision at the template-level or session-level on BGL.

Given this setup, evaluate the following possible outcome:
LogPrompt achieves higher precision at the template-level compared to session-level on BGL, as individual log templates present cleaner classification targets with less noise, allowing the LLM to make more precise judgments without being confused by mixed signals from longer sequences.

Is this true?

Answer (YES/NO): NO